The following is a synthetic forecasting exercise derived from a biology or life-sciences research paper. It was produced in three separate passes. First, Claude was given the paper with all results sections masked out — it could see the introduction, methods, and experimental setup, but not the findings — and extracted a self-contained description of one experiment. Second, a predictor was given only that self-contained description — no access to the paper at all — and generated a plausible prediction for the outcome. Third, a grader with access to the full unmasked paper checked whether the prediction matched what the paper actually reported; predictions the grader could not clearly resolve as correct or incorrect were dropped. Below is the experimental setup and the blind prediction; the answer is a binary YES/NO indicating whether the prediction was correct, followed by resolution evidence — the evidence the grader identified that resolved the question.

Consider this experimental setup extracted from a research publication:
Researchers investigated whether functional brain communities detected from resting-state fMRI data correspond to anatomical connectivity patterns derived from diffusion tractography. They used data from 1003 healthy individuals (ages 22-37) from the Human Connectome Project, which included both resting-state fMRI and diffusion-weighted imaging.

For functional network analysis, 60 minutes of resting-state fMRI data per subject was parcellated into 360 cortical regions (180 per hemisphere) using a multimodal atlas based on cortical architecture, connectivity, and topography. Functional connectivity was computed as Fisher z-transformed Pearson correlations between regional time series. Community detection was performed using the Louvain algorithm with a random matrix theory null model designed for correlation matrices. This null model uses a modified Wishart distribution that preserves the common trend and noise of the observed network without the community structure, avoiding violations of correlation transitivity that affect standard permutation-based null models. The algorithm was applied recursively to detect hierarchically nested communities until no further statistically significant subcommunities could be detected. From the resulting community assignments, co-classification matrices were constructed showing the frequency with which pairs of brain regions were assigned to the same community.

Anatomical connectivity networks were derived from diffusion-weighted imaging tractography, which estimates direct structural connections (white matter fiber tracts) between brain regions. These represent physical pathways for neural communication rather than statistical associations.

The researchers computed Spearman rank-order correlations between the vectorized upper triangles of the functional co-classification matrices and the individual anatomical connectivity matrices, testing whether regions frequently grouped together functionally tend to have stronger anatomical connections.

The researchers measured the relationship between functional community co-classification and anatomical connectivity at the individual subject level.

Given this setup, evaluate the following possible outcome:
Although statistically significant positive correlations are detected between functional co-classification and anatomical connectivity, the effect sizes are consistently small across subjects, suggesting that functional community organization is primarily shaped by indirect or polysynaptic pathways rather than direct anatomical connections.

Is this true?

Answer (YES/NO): NO